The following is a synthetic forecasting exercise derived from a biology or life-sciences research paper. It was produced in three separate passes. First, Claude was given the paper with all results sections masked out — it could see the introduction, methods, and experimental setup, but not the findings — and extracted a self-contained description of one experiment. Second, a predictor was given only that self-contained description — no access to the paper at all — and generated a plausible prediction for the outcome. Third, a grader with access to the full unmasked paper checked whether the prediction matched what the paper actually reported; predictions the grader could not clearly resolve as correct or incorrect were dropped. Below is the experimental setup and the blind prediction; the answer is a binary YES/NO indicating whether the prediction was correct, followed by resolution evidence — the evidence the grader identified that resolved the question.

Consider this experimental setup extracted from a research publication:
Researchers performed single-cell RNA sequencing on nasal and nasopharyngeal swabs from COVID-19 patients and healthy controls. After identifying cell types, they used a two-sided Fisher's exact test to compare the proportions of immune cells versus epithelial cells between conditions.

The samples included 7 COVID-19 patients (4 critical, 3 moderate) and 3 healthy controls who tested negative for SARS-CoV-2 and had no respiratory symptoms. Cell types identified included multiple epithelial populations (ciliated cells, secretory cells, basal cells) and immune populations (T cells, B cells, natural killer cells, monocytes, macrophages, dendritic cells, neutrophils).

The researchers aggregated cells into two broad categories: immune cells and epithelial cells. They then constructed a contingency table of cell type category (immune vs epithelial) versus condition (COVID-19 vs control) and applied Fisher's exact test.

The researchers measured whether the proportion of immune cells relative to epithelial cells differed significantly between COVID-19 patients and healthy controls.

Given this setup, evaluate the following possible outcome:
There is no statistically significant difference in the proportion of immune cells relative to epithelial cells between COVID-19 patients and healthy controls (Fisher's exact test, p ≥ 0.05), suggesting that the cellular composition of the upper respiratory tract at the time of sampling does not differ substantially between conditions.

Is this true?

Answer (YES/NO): NO